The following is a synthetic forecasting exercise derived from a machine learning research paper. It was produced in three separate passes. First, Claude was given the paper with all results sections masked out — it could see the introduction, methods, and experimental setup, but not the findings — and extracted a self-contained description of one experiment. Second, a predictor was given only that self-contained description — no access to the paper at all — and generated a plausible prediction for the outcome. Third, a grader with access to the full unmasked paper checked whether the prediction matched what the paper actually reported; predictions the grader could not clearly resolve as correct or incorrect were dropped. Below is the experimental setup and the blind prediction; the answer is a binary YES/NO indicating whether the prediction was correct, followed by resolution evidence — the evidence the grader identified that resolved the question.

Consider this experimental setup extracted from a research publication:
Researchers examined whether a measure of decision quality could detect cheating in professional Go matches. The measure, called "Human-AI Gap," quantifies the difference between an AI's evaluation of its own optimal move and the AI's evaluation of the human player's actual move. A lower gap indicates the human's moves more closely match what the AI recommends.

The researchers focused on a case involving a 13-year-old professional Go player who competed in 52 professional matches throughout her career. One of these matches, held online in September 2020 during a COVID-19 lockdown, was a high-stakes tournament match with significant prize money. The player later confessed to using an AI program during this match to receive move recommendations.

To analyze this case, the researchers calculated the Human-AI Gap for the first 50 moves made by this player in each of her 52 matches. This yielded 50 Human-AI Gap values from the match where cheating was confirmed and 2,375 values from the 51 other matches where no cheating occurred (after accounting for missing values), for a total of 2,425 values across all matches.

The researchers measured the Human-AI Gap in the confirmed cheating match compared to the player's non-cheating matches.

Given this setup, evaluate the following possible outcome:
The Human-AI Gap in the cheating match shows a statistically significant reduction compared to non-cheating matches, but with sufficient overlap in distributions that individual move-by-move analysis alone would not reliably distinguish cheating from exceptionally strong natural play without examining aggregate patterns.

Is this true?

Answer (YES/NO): YES